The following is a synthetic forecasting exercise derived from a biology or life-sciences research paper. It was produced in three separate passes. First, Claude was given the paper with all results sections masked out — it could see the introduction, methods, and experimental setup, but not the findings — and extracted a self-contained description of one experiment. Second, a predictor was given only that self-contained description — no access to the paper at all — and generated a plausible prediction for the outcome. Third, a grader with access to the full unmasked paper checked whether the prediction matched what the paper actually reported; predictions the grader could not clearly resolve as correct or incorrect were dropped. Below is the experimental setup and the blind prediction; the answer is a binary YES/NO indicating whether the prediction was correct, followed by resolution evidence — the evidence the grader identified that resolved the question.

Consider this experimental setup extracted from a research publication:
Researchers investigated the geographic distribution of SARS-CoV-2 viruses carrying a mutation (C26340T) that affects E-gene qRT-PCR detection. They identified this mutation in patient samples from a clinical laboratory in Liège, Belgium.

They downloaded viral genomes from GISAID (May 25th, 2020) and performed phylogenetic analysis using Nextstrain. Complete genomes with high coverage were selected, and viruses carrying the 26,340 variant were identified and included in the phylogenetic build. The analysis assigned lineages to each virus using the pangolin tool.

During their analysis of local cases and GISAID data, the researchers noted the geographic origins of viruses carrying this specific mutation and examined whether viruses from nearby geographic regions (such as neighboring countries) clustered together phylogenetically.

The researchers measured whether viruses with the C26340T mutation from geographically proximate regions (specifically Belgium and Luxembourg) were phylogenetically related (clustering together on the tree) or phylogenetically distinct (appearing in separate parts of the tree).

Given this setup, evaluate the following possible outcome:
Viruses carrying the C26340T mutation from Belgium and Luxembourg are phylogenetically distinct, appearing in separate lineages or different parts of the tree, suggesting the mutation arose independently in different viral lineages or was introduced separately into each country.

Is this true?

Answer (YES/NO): NO